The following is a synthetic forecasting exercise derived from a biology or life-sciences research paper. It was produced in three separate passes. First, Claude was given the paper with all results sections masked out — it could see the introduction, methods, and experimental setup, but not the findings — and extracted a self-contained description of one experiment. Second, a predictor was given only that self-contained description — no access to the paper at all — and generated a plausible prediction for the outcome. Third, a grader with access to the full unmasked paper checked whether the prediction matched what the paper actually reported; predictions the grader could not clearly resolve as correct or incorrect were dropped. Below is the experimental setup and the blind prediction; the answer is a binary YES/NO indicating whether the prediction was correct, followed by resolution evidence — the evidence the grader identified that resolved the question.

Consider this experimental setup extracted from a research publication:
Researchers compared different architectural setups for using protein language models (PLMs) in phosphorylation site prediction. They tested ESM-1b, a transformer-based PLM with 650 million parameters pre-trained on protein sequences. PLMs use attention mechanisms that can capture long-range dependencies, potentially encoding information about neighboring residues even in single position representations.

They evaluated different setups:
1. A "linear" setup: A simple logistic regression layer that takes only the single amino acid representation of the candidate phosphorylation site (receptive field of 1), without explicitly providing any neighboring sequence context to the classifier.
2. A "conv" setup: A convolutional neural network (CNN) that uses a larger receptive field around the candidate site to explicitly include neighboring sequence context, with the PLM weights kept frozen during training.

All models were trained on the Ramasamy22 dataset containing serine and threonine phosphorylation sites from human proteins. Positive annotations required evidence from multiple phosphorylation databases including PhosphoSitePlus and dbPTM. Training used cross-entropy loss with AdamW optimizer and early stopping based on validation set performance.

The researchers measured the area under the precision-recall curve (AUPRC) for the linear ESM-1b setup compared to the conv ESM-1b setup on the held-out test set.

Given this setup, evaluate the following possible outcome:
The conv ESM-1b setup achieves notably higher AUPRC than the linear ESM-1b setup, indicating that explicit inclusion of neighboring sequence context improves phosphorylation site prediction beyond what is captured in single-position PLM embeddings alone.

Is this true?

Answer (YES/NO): YES